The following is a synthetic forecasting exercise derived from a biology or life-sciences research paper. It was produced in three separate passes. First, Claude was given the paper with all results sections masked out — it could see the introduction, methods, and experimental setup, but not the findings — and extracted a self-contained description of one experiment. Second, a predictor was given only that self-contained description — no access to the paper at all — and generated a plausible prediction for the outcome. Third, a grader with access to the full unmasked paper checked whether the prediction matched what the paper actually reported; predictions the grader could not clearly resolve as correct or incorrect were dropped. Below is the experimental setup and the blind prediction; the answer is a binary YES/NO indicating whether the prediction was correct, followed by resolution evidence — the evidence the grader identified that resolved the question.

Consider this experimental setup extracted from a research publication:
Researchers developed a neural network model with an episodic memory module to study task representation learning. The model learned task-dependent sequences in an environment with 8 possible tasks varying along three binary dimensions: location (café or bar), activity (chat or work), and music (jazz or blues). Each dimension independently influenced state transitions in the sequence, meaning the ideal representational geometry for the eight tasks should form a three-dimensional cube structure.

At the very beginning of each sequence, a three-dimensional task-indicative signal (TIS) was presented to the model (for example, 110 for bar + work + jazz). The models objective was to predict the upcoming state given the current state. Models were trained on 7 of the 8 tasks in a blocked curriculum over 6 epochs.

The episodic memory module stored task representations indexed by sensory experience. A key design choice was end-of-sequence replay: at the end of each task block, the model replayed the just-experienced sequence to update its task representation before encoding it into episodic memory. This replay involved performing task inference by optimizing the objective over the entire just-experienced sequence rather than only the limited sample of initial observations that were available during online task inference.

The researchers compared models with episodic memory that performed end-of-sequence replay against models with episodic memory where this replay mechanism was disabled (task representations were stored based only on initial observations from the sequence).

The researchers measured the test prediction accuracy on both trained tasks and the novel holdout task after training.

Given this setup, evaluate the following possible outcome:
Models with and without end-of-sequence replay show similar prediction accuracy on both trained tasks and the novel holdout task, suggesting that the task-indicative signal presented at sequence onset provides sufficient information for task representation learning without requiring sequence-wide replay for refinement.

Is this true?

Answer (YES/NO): NO